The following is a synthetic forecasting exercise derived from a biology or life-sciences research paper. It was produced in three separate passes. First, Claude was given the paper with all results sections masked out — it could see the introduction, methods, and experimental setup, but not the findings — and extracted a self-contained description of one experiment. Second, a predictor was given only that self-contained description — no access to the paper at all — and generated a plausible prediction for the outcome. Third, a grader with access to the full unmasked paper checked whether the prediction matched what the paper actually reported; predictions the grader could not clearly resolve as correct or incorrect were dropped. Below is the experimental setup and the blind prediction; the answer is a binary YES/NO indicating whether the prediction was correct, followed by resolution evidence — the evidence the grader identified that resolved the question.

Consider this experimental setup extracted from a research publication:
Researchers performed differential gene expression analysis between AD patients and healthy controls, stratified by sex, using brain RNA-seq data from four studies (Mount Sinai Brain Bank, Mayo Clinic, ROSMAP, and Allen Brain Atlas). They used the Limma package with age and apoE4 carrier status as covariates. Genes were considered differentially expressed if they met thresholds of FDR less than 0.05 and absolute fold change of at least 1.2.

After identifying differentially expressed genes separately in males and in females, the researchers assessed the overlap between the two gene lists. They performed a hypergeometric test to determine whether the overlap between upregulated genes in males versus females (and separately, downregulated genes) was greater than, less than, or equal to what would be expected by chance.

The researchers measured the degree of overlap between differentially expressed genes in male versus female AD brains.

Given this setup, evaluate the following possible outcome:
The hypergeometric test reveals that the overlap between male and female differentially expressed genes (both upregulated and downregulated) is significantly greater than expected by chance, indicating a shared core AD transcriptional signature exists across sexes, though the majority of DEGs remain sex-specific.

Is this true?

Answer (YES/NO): YES